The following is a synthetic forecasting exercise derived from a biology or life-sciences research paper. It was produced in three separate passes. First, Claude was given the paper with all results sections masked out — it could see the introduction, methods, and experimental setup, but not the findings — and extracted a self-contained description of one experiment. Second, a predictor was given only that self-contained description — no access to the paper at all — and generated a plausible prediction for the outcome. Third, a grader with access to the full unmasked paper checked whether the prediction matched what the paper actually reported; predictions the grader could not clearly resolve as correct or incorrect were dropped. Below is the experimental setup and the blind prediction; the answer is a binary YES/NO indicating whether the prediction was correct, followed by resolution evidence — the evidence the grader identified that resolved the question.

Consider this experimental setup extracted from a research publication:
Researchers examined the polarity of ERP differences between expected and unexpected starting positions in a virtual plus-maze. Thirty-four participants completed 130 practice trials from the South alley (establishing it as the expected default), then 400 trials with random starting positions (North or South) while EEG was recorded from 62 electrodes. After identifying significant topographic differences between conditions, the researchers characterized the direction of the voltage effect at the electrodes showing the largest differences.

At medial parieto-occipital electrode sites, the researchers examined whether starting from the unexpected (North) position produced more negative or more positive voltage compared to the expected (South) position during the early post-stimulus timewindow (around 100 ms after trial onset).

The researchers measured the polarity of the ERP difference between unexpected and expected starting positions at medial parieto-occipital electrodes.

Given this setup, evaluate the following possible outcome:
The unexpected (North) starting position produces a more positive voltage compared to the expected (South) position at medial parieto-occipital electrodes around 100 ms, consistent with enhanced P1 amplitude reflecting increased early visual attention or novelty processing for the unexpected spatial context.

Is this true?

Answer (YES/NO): NO